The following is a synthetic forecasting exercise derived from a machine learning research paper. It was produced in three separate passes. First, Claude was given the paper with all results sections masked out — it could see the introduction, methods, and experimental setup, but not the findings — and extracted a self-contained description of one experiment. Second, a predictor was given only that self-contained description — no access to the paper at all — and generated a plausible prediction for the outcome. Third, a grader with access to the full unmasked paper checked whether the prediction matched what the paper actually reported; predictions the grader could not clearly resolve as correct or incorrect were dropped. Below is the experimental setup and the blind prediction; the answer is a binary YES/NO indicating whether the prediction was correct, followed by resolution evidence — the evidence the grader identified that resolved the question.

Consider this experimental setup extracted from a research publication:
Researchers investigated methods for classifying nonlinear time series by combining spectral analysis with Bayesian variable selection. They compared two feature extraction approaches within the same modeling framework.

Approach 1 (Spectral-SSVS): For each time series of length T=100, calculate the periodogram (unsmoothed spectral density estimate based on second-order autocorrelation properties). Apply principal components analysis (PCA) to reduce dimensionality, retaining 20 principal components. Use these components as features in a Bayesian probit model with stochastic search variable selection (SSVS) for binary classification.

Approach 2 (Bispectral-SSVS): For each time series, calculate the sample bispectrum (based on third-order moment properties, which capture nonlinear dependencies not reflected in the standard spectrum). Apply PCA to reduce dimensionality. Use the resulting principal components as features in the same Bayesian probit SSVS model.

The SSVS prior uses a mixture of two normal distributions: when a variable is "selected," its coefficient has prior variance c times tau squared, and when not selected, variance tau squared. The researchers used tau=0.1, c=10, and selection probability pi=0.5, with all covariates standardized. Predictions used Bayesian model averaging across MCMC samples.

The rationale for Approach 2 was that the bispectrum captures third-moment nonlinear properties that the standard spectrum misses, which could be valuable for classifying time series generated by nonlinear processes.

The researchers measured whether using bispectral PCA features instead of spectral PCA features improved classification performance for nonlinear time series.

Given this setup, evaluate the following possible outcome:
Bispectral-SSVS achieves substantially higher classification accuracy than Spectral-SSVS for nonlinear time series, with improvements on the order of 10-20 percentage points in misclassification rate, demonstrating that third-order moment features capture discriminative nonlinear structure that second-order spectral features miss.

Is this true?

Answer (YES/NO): NO